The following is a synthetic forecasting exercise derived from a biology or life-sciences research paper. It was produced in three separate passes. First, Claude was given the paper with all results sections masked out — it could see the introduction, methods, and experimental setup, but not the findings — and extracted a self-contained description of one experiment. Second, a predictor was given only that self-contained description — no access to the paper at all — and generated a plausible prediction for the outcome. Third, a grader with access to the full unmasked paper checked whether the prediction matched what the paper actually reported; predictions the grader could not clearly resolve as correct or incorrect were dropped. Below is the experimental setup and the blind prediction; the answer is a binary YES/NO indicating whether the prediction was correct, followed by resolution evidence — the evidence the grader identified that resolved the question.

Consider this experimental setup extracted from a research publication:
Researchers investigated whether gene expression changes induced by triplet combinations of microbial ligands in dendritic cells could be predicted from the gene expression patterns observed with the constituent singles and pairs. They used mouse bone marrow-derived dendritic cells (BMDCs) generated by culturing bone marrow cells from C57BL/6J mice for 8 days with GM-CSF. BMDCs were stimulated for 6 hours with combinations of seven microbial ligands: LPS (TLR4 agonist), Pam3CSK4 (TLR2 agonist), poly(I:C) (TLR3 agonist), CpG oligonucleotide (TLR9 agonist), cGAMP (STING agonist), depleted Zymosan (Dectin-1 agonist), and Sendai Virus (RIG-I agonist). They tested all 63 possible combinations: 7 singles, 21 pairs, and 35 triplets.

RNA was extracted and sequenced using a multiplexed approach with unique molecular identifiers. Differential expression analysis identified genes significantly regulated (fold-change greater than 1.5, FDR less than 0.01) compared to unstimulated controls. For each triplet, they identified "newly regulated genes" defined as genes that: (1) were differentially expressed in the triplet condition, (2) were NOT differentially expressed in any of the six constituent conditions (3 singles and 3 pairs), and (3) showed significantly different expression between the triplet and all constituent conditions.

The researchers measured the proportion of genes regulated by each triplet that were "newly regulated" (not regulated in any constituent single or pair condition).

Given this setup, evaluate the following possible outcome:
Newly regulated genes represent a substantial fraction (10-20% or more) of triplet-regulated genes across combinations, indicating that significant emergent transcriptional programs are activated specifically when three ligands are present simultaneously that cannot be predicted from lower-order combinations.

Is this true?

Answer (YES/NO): NO